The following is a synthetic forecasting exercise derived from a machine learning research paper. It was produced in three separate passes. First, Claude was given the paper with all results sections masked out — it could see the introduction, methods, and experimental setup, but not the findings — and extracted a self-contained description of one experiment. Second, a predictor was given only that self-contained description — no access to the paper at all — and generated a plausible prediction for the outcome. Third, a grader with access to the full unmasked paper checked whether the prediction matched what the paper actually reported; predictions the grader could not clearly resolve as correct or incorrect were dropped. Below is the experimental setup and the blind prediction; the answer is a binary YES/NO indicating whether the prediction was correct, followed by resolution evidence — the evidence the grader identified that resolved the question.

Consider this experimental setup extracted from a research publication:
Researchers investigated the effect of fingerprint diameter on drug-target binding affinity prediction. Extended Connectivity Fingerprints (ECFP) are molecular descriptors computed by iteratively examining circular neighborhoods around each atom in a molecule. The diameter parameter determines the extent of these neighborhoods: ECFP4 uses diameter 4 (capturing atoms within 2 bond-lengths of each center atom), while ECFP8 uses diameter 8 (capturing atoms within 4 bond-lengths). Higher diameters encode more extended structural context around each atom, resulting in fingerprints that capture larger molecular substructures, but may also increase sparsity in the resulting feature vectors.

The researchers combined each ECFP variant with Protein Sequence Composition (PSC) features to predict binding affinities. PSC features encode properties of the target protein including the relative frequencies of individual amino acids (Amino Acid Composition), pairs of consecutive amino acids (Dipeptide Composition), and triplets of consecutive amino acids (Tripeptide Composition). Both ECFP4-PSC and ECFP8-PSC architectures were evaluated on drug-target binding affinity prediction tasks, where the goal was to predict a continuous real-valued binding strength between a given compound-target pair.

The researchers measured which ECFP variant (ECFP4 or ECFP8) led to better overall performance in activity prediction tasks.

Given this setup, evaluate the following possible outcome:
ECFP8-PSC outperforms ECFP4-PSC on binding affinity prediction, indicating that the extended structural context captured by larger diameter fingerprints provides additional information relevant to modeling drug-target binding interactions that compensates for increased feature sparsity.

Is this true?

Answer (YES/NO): YES